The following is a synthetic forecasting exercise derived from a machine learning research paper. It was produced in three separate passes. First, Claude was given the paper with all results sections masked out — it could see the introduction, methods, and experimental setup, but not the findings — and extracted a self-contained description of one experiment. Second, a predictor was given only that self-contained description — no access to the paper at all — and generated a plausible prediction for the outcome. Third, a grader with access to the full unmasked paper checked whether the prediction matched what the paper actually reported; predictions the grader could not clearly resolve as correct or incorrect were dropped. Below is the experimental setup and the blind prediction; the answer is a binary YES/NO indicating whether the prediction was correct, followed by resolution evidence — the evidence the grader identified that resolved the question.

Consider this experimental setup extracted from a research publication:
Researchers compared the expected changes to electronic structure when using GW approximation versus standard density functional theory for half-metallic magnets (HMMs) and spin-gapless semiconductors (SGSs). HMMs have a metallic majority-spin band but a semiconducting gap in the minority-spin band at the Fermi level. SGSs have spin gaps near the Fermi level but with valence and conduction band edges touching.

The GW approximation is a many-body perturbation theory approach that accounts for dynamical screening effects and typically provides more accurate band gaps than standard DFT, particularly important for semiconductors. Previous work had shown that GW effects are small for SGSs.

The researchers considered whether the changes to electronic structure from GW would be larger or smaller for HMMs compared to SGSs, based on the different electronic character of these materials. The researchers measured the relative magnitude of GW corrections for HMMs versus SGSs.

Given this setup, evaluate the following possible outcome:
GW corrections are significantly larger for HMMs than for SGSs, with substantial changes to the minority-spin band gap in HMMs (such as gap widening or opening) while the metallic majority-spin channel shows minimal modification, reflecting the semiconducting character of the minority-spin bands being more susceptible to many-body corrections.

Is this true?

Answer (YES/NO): NO